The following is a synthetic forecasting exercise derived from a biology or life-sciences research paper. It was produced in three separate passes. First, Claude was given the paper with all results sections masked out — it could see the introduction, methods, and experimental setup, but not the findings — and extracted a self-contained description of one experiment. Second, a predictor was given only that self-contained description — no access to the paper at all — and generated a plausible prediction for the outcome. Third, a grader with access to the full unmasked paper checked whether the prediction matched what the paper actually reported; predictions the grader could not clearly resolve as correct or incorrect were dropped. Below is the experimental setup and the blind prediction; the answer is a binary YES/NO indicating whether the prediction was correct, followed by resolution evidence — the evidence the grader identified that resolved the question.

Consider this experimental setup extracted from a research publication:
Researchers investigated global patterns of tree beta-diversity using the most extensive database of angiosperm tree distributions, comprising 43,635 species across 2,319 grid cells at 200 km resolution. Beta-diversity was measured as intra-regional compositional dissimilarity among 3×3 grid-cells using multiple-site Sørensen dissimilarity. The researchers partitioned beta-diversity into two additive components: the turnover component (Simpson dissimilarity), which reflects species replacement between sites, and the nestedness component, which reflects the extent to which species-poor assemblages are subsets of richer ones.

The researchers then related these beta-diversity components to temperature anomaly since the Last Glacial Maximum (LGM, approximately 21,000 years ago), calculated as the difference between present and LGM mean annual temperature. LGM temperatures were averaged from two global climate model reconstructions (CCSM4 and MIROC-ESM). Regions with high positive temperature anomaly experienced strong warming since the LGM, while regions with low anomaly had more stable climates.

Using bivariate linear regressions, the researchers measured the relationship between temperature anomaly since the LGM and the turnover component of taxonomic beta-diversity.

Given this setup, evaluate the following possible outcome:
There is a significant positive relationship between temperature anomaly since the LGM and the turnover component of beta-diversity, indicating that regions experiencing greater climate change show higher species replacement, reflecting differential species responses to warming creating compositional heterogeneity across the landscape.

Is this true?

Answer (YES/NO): NO